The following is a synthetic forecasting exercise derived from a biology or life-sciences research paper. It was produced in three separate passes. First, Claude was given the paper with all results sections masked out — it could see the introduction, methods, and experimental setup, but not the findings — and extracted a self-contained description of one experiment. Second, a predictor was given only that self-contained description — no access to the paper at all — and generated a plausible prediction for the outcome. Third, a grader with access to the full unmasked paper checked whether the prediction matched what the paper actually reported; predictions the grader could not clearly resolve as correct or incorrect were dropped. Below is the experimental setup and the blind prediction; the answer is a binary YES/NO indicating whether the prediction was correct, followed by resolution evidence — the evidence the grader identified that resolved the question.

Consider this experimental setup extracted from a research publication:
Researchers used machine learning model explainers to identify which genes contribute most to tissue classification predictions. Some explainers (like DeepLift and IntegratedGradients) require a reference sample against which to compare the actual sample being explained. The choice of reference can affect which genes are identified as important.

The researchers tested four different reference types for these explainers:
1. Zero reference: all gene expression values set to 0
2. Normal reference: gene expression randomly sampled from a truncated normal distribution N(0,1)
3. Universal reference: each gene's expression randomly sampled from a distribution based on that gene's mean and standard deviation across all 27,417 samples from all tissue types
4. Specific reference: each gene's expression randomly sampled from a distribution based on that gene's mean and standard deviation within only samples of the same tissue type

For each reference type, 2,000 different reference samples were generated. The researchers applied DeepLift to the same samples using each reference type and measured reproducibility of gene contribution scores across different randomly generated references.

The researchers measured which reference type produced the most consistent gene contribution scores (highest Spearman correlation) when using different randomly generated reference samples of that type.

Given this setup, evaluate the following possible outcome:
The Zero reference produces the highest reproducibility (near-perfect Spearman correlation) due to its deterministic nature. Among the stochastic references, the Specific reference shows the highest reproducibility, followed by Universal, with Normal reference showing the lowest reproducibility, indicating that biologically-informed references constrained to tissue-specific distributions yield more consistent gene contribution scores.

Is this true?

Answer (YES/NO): NO